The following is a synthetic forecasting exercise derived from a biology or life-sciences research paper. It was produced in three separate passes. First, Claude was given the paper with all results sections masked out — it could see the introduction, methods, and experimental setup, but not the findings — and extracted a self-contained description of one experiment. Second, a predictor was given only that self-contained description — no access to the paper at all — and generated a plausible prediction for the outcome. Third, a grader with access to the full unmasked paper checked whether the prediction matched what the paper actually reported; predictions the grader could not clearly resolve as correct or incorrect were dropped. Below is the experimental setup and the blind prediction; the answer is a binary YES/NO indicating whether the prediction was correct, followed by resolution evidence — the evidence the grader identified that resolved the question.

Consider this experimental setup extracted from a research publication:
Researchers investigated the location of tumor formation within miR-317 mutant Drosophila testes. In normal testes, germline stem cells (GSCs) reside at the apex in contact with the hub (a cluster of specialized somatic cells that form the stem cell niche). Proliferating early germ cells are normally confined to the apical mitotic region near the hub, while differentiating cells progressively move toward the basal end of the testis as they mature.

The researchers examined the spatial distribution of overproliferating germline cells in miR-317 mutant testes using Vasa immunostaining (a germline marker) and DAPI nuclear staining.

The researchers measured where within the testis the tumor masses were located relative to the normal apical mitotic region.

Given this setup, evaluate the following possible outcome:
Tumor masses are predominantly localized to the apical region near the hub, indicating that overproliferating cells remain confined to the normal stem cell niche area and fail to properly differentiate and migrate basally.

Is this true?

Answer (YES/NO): NO